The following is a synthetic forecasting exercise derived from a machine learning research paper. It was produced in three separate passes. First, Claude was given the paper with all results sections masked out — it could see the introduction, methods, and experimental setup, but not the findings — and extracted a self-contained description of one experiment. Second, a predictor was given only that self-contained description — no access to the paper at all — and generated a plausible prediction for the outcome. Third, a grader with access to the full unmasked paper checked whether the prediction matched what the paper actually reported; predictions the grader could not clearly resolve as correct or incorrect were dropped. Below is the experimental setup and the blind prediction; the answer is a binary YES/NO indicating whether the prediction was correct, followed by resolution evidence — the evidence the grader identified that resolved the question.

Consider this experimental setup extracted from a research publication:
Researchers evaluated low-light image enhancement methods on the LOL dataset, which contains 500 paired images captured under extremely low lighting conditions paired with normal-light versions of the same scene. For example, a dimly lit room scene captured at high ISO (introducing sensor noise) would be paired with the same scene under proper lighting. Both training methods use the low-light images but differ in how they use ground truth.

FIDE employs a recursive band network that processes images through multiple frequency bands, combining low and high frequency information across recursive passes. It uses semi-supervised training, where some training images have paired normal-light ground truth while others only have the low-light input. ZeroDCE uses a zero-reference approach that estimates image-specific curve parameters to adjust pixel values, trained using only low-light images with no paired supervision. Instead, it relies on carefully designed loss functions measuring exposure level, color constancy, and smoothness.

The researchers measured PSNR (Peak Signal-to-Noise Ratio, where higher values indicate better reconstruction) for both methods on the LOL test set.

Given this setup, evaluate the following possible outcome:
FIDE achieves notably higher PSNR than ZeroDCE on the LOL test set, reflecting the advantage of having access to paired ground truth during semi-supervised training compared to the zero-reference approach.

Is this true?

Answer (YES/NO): YES